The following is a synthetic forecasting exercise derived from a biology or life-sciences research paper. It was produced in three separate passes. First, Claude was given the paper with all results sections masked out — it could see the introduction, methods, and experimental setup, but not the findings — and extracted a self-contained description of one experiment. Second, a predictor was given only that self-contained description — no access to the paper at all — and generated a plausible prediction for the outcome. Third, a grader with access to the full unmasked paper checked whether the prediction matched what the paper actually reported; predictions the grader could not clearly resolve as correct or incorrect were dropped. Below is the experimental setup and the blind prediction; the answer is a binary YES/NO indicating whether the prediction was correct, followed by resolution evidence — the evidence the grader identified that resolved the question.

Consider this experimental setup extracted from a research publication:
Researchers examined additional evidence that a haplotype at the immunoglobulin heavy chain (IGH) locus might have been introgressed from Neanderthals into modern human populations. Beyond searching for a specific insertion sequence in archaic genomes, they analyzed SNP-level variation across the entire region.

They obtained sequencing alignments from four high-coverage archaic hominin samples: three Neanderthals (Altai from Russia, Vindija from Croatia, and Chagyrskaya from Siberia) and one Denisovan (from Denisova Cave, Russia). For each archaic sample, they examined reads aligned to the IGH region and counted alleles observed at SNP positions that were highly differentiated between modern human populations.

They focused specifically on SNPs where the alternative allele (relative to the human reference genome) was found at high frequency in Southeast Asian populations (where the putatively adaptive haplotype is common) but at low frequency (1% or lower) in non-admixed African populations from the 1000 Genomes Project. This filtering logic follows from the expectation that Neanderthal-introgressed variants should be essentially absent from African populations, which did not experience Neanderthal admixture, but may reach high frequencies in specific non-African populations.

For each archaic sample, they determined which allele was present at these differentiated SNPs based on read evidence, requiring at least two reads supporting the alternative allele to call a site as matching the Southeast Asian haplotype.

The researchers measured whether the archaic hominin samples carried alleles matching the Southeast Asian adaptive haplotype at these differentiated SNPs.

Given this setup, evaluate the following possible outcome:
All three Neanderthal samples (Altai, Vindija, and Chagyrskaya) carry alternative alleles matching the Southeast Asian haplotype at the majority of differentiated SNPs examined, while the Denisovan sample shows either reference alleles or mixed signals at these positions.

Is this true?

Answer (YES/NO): YES